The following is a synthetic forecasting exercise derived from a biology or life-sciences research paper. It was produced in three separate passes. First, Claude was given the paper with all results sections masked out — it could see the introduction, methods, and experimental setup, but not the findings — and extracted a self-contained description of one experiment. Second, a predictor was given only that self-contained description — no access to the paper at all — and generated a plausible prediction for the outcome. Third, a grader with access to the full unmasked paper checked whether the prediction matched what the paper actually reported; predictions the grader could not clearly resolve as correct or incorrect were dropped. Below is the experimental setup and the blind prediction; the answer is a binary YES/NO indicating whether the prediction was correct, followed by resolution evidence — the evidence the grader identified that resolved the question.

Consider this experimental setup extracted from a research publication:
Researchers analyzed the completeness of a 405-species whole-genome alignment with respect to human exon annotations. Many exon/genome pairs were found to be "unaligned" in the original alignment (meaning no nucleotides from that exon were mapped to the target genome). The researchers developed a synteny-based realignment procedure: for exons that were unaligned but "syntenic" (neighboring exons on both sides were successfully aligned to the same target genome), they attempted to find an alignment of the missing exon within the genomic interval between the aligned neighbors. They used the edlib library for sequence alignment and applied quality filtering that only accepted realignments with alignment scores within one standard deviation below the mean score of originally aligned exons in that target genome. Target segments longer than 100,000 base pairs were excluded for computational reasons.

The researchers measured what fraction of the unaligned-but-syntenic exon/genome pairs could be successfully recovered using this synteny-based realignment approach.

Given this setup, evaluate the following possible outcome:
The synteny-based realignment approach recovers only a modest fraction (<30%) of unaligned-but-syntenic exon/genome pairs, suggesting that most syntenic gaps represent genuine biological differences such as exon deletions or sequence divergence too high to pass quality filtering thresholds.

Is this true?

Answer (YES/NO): NO